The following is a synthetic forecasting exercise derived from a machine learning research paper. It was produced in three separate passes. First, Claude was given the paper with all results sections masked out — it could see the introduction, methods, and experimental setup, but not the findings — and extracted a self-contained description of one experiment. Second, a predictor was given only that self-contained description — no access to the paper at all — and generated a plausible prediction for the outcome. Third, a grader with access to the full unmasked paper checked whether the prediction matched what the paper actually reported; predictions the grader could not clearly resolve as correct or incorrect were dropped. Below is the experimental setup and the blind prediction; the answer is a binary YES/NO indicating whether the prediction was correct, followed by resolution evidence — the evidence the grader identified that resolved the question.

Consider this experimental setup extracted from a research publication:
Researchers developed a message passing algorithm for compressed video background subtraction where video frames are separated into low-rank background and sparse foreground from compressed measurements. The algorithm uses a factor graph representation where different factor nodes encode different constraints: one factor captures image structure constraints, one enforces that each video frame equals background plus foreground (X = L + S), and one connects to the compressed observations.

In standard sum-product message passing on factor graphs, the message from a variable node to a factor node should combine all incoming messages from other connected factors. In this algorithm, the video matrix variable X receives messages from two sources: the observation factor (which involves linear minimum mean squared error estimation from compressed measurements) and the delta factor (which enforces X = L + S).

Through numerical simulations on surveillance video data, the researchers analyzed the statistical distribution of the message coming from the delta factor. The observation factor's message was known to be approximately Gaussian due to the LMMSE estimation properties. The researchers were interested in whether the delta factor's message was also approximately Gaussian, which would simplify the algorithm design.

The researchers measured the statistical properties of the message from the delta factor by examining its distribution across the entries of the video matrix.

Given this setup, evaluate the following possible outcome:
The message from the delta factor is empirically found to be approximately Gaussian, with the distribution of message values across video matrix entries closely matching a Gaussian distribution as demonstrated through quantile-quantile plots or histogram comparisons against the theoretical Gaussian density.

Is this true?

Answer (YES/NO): NO